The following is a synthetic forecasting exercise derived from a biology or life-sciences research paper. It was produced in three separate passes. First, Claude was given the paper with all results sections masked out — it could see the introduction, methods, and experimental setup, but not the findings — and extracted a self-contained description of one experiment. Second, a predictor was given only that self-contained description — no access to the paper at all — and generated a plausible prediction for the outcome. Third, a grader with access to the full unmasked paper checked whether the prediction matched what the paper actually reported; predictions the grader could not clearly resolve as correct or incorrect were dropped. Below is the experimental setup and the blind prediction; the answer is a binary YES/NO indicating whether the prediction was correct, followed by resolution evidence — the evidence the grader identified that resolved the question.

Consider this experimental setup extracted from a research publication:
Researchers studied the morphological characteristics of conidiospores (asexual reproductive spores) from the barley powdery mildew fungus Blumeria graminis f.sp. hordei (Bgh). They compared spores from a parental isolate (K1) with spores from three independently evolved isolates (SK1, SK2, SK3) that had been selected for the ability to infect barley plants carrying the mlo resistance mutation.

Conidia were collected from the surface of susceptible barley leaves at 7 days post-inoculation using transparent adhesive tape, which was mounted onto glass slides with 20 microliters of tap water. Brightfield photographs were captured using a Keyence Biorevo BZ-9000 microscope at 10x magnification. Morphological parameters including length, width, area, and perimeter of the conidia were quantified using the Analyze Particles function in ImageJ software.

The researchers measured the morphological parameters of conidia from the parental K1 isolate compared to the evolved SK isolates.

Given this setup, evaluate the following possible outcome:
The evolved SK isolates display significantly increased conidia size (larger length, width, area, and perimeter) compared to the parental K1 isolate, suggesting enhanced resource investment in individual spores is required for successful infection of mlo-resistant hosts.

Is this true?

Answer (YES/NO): NO